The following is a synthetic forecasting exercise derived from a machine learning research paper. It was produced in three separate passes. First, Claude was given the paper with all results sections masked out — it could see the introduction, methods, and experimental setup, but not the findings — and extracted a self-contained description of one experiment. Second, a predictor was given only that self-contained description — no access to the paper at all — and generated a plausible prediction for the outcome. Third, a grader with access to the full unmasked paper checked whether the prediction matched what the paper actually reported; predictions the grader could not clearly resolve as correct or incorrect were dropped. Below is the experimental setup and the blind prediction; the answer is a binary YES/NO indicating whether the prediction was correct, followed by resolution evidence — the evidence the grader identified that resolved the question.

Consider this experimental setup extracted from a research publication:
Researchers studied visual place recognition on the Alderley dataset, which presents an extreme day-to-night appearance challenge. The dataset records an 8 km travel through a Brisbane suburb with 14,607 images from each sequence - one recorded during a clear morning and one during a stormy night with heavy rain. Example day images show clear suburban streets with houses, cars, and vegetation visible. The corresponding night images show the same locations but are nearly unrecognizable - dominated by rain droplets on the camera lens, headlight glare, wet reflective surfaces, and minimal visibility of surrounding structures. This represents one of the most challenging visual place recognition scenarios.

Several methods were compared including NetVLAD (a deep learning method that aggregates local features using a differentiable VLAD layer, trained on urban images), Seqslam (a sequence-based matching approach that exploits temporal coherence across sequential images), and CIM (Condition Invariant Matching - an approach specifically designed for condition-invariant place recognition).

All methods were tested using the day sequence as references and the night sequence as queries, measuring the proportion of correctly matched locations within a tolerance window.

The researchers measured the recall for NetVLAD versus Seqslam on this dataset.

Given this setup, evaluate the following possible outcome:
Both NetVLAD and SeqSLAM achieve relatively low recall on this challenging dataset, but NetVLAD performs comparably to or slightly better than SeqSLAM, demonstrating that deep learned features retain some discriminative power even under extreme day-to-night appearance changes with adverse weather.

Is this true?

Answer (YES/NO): NO